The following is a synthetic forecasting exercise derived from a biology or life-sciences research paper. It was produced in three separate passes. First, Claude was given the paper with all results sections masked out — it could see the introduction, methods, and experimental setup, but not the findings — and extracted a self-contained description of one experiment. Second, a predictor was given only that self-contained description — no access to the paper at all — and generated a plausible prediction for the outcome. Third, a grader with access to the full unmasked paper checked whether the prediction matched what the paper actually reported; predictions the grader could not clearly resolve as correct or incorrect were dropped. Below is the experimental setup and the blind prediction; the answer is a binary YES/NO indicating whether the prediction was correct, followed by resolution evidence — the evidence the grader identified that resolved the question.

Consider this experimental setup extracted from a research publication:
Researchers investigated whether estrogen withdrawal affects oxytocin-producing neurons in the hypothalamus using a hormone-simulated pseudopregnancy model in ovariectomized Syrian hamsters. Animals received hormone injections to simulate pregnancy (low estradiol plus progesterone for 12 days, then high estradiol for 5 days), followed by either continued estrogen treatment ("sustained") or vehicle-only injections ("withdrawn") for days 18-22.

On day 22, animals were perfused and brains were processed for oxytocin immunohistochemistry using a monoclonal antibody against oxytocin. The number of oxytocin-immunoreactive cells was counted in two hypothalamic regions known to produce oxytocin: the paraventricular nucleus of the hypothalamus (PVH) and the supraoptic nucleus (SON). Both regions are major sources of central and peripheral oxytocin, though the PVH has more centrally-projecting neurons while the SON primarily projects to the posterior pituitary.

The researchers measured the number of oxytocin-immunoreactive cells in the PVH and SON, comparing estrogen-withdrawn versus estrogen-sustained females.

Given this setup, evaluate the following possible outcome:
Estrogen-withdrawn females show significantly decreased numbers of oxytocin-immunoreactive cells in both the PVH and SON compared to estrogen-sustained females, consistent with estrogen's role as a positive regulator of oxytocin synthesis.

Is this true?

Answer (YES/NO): NO